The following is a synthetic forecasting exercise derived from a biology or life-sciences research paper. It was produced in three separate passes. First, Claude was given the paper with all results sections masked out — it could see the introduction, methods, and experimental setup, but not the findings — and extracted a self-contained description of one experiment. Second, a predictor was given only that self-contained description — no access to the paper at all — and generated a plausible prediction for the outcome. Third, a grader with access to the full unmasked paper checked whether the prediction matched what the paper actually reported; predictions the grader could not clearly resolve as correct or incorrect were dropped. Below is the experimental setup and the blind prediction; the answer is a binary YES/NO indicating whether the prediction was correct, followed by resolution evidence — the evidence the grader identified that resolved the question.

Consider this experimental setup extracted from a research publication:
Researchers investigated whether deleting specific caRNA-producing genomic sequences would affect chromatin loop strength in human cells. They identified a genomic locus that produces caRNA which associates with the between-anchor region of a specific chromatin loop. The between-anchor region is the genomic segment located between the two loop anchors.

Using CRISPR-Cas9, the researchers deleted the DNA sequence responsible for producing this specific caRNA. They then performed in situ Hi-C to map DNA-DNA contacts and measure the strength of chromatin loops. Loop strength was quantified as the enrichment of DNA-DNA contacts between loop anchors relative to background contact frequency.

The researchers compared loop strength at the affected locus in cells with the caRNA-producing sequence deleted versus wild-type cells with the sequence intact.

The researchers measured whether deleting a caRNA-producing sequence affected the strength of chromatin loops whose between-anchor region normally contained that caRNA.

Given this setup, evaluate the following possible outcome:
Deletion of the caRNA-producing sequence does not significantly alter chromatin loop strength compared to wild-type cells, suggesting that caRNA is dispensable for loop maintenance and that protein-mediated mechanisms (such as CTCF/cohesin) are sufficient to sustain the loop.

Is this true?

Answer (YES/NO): NO